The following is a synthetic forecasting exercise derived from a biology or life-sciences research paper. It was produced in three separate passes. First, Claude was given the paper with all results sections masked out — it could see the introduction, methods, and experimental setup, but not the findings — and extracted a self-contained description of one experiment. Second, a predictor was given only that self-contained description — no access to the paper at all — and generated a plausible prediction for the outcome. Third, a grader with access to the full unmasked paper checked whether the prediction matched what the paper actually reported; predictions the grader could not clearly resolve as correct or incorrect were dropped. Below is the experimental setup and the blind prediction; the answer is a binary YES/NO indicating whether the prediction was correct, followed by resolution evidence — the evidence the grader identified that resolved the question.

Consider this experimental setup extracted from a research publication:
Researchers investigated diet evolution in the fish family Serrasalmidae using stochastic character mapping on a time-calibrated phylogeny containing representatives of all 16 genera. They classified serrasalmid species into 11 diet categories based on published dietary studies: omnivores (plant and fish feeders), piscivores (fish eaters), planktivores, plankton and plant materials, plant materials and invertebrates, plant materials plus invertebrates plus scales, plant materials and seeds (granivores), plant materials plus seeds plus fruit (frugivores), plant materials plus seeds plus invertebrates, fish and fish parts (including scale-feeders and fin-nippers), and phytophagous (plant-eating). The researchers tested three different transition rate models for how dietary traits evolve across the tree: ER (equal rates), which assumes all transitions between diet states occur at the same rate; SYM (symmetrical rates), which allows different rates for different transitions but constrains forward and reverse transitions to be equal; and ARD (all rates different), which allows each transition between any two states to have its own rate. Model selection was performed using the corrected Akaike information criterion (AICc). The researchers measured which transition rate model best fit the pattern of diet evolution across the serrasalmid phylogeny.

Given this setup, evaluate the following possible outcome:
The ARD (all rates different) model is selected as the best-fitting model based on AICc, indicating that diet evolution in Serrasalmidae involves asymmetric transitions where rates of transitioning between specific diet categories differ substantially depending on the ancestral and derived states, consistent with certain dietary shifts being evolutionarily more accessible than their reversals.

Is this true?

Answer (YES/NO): YES